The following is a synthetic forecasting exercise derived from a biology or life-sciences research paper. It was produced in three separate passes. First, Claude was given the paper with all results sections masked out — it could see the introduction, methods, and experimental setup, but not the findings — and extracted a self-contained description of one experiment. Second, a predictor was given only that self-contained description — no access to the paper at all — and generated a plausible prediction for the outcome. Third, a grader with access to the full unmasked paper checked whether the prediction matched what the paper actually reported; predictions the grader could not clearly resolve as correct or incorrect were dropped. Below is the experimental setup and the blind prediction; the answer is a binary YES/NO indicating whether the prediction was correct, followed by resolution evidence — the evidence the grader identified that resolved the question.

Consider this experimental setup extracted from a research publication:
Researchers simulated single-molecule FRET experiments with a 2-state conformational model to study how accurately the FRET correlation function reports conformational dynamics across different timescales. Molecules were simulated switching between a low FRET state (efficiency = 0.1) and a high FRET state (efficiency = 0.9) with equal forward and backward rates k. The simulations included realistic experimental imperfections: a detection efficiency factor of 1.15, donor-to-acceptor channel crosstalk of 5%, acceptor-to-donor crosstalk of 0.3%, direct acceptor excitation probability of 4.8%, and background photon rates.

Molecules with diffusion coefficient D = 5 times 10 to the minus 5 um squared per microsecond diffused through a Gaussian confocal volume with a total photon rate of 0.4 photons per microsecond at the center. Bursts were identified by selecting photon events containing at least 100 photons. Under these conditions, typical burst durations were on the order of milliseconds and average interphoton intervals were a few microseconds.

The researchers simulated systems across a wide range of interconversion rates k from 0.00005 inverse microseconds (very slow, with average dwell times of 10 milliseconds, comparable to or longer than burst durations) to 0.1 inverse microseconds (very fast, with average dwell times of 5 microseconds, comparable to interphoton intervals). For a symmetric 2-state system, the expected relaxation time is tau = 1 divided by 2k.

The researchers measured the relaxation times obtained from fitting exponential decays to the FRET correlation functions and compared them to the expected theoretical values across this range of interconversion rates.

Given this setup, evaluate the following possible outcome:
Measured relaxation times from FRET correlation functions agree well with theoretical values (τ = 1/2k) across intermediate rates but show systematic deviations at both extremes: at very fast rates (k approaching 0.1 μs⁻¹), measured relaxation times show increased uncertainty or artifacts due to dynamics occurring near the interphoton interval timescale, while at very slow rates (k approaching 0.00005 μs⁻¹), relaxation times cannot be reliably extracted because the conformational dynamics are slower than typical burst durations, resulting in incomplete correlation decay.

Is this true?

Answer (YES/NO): NO